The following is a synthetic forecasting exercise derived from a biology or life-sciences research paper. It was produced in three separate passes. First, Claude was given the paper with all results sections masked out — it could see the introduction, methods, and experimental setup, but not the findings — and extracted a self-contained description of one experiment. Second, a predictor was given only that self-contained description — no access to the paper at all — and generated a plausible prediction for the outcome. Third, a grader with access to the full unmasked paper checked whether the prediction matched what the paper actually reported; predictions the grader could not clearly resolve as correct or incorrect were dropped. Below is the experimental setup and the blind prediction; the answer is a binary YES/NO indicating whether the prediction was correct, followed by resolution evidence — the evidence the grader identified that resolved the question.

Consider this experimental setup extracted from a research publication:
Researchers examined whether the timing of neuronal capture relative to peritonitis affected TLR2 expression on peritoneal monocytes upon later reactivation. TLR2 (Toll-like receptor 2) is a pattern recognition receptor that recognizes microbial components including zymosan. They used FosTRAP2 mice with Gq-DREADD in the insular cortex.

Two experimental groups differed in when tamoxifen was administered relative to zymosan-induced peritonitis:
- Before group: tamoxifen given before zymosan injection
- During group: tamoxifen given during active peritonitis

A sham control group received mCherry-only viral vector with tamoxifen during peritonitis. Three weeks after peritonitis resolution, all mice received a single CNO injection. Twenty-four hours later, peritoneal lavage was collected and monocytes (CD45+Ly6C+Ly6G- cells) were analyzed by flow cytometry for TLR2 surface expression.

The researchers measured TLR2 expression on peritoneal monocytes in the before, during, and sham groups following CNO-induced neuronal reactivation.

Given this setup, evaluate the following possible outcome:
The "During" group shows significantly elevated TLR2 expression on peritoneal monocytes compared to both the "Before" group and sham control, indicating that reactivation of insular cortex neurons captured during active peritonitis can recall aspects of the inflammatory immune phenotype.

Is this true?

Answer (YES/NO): YES